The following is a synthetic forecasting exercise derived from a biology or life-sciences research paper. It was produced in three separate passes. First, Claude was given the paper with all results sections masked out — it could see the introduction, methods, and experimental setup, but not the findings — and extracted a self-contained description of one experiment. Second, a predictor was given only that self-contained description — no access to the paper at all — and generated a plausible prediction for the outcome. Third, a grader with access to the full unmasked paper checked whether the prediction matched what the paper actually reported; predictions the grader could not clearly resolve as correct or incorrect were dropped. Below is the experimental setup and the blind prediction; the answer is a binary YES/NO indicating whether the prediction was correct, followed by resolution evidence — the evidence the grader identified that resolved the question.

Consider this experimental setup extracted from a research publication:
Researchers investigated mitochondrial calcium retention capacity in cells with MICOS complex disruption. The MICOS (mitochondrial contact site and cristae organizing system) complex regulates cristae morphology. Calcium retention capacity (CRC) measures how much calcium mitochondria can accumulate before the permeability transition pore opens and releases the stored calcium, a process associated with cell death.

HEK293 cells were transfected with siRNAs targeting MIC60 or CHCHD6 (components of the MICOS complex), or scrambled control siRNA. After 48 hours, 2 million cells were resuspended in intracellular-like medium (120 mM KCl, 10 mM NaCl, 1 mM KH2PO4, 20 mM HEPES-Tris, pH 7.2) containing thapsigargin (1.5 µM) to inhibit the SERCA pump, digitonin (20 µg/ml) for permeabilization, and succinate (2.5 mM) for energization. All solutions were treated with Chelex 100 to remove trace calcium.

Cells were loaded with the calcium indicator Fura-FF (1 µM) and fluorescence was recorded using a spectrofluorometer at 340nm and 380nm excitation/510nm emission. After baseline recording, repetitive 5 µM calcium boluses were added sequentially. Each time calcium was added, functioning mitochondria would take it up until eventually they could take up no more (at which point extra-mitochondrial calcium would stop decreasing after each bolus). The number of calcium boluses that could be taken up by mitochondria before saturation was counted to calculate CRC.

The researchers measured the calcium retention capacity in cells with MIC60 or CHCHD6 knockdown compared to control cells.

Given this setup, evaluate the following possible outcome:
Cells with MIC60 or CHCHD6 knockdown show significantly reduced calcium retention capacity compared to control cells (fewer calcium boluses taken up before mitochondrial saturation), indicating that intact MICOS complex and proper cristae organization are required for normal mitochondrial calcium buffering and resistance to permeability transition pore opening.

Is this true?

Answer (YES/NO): YES